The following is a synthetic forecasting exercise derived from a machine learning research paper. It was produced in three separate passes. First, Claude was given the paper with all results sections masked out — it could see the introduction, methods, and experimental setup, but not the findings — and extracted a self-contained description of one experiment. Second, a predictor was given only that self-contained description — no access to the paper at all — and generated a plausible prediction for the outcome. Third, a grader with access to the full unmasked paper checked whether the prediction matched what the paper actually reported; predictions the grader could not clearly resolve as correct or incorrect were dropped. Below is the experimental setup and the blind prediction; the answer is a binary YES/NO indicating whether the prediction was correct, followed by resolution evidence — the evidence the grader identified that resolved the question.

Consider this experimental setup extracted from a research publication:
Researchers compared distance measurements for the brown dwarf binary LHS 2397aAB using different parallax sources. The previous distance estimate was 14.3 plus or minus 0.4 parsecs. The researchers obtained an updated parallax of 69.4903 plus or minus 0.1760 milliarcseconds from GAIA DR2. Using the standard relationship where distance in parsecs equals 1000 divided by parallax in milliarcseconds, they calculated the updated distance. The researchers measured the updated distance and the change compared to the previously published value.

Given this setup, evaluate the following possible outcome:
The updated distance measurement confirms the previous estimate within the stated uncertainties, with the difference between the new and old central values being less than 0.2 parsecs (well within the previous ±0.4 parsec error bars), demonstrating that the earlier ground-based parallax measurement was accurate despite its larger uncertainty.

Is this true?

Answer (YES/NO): YES